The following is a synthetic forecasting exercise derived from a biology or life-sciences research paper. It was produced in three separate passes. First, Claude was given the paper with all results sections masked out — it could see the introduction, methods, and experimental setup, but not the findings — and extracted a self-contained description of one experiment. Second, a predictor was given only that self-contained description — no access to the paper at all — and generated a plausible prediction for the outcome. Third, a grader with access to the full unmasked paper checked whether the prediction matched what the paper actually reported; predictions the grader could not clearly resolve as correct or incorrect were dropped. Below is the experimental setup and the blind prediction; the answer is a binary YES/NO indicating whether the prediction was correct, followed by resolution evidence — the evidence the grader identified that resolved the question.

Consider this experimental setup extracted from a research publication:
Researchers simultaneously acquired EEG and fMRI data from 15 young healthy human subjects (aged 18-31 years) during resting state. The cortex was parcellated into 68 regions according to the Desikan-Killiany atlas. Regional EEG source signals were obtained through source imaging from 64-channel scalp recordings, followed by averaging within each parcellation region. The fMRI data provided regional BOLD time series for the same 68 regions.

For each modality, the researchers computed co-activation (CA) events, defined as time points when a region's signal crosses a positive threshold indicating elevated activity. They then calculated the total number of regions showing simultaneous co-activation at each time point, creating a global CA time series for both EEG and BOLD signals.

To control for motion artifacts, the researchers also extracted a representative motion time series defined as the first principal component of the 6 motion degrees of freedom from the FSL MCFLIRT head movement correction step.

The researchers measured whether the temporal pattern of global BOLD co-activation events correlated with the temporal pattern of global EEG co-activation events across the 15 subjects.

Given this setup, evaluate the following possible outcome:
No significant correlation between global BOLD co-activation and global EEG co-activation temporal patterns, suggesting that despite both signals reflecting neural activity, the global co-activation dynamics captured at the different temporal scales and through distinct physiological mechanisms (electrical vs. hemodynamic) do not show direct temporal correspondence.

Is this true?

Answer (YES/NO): NO